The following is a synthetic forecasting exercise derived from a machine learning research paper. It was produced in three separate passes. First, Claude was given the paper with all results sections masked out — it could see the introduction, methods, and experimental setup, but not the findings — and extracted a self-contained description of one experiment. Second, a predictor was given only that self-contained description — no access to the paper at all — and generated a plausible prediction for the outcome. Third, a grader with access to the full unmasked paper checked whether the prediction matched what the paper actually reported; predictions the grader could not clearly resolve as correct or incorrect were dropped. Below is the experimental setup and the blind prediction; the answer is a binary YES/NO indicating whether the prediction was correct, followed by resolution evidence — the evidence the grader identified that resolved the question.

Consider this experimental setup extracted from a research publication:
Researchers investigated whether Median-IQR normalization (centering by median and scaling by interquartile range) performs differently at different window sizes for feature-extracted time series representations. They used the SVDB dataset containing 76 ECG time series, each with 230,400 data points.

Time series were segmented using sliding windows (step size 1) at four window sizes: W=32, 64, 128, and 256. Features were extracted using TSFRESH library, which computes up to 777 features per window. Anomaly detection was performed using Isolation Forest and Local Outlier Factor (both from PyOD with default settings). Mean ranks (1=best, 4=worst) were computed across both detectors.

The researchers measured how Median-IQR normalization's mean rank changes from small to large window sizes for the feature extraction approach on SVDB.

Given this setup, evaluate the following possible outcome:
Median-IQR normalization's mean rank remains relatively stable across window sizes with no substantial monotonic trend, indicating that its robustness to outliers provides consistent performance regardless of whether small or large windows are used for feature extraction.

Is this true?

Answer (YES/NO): NO